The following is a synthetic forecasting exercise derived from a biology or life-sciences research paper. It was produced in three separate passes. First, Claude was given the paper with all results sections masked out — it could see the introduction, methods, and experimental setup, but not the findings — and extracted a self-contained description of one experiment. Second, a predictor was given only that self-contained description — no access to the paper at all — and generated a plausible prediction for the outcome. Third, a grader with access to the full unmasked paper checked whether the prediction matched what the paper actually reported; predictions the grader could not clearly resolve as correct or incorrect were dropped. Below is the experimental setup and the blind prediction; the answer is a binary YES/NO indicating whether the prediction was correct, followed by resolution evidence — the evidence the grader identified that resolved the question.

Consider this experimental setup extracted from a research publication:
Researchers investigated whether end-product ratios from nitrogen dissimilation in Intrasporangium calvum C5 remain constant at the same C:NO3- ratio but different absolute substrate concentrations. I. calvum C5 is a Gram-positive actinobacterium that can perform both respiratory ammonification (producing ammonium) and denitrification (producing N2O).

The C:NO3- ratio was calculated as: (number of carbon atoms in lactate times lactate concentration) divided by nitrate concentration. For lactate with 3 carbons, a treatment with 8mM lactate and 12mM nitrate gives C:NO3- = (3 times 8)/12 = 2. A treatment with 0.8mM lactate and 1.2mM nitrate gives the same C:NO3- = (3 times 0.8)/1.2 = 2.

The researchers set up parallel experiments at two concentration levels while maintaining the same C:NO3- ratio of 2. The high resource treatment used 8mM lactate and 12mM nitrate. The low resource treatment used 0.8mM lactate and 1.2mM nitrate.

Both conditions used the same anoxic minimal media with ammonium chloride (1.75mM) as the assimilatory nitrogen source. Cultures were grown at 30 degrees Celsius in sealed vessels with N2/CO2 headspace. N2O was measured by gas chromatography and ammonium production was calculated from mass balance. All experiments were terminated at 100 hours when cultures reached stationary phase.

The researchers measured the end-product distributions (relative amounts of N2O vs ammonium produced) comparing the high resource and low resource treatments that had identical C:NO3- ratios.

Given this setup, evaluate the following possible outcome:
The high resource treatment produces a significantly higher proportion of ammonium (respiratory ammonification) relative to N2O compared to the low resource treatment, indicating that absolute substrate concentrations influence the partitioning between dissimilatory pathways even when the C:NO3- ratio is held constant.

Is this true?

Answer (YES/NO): NO